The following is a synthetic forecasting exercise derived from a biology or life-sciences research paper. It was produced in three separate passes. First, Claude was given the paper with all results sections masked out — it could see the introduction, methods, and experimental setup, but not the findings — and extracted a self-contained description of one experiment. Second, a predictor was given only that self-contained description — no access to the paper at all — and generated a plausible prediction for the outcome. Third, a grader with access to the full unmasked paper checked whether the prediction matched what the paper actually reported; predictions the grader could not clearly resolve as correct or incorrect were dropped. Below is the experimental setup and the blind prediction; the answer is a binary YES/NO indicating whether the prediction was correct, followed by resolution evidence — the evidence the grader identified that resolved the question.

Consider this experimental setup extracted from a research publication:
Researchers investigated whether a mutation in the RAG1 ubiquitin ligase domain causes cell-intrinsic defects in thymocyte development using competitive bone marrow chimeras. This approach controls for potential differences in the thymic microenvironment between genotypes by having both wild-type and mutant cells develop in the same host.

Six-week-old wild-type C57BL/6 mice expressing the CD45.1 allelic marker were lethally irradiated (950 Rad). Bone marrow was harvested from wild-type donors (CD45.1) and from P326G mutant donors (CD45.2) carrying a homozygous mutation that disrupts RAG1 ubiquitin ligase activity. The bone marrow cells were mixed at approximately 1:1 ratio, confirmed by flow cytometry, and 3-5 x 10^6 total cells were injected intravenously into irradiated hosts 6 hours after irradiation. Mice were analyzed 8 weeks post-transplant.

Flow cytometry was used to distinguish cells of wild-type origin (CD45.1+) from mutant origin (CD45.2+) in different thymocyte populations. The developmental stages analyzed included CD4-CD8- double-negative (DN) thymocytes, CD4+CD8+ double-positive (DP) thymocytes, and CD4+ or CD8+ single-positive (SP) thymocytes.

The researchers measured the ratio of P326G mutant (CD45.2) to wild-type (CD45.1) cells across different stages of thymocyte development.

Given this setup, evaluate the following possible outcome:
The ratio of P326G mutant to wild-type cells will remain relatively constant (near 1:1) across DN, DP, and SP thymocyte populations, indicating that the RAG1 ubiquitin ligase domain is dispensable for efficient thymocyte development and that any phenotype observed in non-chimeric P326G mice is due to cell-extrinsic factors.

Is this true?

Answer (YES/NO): NO